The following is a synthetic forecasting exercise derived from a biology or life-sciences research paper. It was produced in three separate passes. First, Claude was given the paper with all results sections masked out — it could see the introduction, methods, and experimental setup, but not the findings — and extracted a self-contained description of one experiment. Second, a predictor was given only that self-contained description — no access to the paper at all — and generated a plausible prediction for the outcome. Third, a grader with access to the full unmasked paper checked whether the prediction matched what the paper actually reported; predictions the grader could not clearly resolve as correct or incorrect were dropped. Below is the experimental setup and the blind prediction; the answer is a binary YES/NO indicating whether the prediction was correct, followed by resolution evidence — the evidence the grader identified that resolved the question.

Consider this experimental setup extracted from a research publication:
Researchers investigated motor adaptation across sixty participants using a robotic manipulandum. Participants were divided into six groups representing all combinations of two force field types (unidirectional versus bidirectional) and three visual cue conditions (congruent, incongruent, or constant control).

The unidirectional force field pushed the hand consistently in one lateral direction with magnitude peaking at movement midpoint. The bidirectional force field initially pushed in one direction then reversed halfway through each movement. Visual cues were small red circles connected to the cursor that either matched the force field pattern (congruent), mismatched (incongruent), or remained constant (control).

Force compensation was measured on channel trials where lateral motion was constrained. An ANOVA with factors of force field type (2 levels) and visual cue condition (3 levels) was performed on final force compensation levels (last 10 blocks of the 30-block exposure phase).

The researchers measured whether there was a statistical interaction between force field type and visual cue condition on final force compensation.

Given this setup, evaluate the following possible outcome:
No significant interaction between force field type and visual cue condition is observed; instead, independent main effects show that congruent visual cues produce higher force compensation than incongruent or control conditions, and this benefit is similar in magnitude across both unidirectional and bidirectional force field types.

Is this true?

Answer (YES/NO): YES